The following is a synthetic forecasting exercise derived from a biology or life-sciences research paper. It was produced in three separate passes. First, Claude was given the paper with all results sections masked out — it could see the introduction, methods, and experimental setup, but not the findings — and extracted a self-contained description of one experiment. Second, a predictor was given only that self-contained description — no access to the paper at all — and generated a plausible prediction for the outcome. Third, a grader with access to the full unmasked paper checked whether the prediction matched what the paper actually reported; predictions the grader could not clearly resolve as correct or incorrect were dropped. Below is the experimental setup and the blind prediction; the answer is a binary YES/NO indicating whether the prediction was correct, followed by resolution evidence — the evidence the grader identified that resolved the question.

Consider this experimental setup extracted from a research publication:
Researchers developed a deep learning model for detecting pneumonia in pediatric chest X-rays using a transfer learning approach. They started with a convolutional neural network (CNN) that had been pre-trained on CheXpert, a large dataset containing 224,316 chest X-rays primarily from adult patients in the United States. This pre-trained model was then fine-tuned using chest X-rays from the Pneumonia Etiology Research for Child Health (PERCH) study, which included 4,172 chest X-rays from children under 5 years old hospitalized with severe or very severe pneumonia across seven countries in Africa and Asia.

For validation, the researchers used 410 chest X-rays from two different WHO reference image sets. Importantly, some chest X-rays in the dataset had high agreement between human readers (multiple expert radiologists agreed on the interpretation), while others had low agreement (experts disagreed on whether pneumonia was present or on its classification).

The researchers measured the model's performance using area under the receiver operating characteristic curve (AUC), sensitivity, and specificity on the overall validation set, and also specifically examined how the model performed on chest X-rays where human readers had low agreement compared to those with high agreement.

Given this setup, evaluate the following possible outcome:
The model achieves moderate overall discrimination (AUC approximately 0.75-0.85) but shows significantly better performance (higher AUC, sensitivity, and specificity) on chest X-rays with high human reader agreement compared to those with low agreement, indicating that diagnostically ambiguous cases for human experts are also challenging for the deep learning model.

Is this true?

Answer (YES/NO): NO